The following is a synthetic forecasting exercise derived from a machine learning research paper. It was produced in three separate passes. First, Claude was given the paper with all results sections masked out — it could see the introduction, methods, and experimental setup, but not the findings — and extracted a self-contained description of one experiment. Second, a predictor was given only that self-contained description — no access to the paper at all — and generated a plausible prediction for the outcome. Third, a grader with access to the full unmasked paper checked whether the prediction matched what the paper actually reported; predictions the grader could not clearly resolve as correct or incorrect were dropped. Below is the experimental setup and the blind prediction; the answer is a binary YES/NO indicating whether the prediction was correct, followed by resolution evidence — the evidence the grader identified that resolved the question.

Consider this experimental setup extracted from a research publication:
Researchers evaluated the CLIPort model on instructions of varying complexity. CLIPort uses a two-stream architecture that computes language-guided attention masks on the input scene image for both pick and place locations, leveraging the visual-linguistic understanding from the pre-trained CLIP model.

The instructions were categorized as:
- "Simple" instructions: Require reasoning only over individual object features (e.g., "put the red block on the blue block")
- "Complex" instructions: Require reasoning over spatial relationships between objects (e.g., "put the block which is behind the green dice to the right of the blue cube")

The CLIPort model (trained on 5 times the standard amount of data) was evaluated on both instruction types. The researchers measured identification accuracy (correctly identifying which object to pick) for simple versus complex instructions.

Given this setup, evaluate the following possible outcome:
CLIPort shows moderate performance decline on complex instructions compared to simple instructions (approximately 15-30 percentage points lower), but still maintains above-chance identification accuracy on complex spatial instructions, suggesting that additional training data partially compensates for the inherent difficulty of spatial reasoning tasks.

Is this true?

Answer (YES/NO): NO